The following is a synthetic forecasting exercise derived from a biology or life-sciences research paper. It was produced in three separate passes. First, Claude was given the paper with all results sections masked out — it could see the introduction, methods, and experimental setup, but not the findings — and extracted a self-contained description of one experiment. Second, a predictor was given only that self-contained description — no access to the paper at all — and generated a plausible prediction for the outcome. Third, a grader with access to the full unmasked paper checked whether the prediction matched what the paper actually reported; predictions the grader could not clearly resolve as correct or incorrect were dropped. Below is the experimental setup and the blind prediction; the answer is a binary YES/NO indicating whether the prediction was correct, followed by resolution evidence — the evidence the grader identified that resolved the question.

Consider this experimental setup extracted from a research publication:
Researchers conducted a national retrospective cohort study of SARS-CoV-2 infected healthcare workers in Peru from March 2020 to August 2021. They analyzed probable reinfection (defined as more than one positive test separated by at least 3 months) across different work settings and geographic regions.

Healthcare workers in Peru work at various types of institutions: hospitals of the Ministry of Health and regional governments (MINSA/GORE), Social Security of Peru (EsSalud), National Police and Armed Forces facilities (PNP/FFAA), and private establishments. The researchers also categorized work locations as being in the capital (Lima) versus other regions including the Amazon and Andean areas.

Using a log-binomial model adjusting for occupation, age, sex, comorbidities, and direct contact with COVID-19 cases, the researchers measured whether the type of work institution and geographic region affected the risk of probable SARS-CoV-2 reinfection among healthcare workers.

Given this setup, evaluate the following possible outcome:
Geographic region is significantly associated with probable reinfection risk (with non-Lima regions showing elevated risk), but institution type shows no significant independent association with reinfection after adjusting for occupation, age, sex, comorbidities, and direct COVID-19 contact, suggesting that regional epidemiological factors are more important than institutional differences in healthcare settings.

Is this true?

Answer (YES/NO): NO